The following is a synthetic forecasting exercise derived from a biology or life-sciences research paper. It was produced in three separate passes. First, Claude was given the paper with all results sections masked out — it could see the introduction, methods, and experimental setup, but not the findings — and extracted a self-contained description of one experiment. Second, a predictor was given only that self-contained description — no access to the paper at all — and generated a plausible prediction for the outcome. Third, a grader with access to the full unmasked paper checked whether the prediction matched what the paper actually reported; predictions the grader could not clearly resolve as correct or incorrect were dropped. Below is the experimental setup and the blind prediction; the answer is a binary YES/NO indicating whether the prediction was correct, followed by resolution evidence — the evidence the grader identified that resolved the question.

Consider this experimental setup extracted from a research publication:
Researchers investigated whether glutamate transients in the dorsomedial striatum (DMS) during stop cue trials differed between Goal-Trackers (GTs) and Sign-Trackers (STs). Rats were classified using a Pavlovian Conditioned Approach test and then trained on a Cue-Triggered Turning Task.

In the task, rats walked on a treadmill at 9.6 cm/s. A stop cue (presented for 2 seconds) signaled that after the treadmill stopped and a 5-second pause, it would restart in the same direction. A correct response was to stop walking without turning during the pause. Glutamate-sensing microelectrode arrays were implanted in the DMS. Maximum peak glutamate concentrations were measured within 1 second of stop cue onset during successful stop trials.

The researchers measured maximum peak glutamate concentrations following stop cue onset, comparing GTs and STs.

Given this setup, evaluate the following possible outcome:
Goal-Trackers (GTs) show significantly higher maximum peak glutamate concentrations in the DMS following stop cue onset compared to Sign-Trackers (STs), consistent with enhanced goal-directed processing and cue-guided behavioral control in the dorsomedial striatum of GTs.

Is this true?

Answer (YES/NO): NO